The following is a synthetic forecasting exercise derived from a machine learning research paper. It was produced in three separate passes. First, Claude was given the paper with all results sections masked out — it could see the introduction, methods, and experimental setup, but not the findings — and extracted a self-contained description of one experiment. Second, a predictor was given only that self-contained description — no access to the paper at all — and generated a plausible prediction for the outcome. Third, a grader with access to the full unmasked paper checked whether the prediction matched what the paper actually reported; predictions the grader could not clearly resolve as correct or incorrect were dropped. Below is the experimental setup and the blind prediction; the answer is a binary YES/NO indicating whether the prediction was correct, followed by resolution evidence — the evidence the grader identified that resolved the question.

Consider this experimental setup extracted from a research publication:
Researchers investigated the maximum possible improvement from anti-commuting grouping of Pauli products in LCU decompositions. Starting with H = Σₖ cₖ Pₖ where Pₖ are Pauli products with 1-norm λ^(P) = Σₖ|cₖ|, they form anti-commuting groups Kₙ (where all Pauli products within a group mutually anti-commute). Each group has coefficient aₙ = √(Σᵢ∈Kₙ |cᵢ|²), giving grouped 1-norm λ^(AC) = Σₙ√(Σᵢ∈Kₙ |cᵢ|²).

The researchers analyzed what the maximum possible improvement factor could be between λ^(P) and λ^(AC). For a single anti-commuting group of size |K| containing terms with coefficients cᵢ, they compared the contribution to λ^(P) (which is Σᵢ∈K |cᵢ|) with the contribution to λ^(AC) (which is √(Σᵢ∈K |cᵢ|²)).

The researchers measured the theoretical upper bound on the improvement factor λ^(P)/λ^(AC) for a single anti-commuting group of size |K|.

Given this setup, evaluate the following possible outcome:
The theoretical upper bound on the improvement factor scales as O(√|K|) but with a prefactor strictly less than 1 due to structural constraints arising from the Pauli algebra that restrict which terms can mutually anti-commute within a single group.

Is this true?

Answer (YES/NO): NO